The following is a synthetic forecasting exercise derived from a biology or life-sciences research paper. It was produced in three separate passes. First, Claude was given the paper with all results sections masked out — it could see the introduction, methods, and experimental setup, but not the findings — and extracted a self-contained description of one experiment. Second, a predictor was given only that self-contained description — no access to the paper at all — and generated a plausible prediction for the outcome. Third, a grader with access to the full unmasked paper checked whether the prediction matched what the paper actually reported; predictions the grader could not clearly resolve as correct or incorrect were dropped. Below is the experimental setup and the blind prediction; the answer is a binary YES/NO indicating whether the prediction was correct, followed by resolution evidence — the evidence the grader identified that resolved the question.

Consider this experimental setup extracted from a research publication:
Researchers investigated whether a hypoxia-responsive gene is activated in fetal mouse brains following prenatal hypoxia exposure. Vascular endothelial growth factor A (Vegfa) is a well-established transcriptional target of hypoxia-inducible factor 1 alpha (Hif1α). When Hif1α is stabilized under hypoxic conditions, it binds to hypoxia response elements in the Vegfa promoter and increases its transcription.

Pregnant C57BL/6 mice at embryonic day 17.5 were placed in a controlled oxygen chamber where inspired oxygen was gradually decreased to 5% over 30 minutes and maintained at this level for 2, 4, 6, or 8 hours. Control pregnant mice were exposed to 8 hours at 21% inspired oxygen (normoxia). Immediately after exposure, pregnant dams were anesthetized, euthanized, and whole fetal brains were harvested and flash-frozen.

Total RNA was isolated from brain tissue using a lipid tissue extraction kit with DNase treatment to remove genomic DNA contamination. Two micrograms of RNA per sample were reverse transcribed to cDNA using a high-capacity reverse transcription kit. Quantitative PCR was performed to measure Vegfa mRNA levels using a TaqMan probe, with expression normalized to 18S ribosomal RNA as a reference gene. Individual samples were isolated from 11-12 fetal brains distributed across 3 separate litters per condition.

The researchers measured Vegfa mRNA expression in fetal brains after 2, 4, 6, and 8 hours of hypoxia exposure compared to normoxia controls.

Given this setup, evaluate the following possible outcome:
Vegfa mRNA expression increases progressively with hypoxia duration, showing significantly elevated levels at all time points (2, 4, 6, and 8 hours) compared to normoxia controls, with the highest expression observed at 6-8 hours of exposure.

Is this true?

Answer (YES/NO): NO